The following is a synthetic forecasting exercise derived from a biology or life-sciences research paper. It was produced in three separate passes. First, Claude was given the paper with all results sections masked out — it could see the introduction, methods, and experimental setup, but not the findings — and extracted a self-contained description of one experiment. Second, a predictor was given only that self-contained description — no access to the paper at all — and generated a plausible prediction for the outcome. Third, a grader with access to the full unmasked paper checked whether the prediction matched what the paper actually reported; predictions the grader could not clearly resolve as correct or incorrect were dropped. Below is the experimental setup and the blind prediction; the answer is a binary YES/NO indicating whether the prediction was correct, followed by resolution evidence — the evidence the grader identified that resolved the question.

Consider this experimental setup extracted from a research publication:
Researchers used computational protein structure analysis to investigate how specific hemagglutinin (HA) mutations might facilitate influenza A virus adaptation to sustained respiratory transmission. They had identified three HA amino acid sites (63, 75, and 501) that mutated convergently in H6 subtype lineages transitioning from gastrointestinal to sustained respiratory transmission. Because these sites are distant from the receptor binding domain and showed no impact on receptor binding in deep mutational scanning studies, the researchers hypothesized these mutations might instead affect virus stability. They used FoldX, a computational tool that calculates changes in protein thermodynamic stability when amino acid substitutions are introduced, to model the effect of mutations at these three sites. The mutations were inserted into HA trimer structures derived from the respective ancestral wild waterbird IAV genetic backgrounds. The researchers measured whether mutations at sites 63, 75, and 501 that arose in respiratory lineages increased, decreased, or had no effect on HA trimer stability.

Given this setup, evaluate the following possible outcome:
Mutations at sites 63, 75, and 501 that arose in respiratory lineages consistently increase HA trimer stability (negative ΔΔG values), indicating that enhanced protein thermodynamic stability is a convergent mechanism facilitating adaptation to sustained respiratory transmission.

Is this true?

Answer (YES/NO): YES